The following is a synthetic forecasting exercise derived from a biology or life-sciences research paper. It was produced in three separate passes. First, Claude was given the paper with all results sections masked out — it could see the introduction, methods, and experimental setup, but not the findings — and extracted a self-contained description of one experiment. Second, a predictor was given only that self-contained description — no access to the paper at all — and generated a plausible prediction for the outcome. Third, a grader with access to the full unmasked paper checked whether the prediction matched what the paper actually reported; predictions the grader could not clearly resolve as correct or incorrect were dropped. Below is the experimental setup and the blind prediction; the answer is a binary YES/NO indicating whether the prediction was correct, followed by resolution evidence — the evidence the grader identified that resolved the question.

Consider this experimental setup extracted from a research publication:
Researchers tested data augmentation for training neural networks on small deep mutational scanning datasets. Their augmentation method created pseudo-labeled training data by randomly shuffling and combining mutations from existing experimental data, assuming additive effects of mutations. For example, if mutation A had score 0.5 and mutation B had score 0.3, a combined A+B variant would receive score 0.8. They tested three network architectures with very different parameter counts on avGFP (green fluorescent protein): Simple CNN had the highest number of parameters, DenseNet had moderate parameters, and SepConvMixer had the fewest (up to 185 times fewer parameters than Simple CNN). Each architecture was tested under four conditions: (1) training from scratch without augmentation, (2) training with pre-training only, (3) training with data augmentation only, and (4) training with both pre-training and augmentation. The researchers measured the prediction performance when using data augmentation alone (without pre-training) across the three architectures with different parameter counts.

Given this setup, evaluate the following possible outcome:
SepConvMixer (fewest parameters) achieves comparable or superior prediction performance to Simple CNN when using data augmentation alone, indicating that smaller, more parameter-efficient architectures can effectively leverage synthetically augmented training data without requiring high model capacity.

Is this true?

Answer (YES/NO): YES